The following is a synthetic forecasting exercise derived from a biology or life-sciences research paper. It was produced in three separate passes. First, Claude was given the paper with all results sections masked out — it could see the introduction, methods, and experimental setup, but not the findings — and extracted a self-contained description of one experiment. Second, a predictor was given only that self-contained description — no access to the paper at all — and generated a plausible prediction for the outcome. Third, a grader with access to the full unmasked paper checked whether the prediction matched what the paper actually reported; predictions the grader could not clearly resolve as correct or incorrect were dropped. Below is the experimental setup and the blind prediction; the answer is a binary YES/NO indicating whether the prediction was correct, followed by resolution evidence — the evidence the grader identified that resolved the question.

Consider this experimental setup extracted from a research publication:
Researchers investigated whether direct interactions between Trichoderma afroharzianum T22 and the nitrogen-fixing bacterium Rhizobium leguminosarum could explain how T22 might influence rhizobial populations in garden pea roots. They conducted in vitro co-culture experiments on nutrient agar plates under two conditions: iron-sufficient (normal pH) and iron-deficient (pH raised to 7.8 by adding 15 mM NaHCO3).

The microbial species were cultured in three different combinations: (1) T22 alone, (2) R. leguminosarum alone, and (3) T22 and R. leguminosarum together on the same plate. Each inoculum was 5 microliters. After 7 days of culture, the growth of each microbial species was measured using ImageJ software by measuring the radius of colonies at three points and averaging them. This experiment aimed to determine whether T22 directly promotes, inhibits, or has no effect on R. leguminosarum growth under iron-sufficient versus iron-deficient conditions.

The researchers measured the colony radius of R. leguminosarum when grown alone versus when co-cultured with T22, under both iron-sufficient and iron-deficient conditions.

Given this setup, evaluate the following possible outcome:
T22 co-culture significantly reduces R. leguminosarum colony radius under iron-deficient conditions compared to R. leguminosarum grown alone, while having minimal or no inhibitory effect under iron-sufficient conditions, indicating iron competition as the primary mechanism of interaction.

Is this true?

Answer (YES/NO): NO